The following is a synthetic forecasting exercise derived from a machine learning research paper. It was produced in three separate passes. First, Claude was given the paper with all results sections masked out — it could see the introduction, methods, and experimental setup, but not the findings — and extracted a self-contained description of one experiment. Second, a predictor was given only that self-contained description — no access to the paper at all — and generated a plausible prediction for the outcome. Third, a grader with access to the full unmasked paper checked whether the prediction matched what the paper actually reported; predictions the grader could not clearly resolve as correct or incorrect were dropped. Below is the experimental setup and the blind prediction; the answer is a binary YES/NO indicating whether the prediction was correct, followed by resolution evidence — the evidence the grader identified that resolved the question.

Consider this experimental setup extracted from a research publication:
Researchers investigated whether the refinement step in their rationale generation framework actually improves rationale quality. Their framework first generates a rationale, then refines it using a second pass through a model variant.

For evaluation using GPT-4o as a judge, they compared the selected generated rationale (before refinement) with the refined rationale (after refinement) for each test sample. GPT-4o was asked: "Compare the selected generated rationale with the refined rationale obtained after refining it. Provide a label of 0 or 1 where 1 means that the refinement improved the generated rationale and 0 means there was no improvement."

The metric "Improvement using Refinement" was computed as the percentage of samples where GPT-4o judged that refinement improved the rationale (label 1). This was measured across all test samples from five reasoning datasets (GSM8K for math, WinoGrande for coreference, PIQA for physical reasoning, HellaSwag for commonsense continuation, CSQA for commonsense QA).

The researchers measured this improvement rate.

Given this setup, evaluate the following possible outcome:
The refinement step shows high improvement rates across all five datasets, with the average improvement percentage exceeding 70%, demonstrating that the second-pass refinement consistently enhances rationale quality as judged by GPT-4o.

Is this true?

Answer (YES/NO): NO